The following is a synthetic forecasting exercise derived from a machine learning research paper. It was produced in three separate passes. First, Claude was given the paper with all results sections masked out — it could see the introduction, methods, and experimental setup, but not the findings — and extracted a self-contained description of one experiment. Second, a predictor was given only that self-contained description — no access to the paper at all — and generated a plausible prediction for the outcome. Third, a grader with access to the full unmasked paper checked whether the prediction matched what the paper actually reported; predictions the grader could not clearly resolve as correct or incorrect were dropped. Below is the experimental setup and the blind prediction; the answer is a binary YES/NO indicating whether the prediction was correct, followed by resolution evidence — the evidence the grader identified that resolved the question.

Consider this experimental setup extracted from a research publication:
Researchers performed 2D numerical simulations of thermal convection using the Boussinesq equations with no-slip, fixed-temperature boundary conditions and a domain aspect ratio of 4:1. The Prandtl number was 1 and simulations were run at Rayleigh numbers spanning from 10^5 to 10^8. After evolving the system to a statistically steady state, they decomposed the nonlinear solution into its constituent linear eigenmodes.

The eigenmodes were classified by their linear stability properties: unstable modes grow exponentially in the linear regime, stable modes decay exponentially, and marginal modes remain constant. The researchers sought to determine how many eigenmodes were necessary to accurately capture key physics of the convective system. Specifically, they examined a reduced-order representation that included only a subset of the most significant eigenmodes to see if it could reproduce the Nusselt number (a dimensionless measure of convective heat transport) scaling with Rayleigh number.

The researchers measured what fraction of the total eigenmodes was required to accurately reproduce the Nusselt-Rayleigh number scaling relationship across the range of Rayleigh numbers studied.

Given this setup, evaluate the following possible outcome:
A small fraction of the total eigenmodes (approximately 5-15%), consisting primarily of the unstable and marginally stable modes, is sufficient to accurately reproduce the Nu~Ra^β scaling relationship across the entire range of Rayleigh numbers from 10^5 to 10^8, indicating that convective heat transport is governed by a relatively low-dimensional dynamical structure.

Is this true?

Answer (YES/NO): NO